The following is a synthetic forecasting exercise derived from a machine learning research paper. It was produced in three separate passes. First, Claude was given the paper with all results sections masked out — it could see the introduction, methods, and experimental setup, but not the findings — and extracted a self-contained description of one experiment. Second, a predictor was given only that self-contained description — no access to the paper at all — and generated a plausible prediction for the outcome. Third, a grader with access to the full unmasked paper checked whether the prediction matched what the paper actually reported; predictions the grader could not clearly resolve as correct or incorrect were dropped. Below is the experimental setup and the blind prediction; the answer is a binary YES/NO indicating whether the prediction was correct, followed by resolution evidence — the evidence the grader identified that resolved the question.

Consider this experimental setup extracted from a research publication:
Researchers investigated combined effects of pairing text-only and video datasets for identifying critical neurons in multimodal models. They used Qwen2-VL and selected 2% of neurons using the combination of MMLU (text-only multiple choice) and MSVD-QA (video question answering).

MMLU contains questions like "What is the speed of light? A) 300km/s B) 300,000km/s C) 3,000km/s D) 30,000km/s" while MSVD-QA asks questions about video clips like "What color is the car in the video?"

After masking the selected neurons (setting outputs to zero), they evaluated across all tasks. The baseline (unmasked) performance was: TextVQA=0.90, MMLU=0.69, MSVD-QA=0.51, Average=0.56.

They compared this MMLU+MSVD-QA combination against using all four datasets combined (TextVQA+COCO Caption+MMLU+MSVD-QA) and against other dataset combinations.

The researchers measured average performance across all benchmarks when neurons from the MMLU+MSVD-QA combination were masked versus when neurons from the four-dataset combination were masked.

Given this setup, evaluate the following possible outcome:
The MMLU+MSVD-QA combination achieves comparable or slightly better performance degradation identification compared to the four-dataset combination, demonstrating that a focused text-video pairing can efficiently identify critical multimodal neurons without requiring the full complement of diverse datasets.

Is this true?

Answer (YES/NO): NO